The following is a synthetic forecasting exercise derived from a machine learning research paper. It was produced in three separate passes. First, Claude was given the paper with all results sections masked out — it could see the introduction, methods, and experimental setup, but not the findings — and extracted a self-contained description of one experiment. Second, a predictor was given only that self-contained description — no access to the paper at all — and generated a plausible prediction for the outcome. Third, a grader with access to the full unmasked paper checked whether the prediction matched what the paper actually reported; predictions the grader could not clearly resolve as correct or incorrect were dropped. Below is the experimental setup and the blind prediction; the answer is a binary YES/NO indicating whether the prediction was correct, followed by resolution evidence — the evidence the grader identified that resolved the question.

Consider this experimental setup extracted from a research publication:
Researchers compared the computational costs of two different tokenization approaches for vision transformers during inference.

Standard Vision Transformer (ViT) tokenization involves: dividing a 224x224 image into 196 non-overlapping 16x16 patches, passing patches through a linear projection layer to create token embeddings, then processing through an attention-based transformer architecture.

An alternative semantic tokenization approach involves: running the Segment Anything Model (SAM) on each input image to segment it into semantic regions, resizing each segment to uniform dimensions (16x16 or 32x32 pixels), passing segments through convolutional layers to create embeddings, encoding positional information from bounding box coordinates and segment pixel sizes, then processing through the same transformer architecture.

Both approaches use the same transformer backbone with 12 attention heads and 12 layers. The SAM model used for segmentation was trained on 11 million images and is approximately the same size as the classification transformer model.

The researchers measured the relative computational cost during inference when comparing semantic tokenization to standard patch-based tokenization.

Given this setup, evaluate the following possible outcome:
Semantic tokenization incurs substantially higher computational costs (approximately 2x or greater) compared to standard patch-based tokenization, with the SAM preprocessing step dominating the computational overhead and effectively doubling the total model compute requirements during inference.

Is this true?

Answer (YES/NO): YES